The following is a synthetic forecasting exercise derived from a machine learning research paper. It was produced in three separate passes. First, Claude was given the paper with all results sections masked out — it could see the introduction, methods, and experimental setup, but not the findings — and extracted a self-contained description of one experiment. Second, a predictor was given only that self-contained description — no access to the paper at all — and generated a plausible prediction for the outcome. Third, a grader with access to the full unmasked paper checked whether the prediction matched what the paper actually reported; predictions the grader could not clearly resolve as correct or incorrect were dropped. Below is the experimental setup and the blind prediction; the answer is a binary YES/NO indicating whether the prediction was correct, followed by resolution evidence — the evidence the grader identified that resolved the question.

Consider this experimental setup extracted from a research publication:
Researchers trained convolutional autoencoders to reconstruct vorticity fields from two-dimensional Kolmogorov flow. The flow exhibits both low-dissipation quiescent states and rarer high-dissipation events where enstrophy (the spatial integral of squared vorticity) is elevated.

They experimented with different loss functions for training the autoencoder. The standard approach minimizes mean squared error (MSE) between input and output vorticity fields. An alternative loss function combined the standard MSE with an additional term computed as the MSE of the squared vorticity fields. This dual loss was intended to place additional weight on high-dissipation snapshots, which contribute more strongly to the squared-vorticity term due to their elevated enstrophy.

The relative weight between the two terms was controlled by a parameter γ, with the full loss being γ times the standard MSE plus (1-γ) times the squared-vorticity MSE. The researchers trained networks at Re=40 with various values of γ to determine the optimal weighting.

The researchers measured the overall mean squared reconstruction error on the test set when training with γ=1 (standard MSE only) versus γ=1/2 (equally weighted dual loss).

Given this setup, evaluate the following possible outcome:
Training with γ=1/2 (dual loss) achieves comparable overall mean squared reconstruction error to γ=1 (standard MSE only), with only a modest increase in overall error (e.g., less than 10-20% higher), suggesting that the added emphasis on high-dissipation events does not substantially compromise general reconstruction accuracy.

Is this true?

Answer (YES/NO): NO